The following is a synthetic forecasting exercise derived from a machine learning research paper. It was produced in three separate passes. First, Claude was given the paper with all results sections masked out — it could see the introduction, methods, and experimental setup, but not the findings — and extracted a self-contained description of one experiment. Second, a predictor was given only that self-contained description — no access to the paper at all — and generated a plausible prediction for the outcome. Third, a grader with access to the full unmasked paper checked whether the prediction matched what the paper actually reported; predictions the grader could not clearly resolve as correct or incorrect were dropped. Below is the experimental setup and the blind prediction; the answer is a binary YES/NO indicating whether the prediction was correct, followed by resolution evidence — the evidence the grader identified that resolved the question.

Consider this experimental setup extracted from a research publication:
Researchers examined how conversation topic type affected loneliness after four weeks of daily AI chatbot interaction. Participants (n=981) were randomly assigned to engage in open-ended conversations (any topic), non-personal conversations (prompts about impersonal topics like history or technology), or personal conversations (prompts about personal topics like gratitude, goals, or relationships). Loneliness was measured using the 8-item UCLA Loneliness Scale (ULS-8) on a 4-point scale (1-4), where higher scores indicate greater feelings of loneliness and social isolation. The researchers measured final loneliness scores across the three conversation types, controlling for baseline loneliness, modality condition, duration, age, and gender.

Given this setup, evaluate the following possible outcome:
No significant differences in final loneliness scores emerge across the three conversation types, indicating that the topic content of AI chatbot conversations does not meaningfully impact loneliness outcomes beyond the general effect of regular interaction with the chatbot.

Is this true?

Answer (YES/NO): NO